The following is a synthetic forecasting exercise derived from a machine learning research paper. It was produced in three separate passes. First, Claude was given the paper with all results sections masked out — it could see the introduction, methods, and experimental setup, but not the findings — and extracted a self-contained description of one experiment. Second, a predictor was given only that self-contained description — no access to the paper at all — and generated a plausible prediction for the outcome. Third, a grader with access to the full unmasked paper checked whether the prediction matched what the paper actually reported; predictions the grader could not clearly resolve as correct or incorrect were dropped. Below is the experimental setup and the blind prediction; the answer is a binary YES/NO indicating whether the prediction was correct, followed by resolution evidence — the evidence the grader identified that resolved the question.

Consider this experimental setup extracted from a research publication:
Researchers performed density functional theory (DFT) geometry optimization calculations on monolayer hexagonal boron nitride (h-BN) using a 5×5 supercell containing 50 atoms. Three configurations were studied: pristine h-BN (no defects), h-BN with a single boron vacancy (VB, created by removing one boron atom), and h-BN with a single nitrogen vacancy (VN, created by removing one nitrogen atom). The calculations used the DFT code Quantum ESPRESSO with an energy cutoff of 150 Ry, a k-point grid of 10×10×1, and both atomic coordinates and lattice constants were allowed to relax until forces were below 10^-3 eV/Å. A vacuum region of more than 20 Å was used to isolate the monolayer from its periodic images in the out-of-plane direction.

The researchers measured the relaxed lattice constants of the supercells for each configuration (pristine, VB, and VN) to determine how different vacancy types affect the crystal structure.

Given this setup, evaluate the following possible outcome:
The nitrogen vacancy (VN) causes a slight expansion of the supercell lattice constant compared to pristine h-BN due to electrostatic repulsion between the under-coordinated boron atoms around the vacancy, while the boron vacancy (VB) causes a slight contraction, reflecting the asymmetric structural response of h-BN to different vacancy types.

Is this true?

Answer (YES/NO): NO